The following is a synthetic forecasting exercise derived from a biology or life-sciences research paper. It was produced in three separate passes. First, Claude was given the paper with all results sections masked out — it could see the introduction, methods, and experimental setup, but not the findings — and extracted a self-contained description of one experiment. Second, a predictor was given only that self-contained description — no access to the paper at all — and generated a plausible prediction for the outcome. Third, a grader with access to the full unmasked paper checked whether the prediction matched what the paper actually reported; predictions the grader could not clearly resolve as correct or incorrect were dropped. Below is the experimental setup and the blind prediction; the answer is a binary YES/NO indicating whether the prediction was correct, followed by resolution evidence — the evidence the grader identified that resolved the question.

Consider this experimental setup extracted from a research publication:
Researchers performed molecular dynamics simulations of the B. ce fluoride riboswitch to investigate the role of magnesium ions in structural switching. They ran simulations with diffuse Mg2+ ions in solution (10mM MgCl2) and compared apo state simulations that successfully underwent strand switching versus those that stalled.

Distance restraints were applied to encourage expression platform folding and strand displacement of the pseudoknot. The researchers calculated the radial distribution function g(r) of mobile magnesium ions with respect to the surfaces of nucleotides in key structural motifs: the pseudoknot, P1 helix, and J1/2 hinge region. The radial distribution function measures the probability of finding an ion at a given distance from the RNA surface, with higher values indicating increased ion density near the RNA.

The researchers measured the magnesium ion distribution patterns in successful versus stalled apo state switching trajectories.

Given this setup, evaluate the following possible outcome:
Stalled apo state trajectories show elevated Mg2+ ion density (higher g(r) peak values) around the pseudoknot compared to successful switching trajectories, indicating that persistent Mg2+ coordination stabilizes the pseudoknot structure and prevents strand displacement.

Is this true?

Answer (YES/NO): YES